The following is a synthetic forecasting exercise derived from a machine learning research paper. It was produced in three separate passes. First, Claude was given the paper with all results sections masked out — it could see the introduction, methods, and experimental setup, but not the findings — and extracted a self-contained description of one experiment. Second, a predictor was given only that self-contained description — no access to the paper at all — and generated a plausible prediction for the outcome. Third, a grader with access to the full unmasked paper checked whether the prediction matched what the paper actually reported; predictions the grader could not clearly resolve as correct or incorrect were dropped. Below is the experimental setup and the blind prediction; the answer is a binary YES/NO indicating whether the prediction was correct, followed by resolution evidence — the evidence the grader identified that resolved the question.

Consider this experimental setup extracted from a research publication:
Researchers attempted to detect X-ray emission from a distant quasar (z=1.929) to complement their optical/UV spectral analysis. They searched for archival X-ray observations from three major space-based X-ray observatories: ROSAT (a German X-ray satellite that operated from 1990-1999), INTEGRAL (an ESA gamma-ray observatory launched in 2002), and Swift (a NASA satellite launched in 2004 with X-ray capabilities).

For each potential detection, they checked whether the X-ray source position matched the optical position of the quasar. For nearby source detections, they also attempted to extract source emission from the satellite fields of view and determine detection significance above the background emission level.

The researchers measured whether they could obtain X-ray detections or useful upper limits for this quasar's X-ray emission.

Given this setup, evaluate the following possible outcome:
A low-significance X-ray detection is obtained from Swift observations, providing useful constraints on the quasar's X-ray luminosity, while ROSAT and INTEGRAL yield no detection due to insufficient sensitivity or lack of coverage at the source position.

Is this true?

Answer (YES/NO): NO